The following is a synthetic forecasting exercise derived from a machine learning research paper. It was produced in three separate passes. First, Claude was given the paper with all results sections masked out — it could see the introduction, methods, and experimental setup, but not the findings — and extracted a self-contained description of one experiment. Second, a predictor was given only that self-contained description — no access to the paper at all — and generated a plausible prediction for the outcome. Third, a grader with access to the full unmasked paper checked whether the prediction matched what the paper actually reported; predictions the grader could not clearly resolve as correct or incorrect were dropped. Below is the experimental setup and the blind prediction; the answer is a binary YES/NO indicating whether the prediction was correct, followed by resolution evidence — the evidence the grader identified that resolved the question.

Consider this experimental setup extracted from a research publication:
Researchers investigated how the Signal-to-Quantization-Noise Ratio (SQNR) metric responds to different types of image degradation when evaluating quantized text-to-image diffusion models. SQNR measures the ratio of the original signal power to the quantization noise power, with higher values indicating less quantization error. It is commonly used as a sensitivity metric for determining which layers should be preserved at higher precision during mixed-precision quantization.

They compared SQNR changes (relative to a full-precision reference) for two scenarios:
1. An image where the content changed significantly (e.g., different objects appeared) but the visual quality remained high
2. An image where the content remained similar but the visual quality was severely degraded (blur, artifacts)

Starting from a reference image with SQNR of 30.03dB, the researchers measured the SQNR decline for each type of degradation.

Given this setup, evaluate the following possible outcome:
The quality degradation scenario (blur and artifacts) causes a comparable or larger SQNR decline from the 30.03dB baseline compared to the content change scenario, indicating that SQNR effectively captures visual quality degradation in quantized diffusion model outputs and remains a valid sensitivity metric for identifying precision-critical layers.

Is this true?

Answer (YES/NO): NO